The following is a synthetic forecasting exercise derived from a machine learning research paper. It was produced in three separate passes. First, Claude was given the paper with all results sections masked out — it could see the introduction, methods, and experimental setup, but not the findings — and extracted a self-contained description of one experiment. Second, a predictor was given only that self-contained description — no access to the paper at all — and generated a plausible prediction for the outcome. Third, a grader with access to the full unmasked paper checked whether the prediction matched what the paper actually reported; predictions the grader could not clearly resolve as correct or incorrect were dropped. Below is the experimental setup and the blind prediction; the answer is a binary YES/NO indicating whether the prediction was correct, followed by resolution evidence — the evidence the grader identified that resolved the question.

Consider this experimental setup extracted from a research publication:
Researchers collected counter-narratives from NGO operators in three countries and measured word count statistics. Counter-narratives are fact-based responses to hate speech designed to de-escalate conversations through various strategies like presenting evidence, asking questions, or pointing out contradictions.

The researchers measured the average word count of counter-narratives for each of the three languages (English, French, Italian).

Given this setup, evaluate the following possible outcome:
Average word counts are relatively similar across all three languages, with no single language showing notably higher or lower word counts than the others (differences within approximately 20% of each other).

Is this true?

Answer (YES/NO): NO